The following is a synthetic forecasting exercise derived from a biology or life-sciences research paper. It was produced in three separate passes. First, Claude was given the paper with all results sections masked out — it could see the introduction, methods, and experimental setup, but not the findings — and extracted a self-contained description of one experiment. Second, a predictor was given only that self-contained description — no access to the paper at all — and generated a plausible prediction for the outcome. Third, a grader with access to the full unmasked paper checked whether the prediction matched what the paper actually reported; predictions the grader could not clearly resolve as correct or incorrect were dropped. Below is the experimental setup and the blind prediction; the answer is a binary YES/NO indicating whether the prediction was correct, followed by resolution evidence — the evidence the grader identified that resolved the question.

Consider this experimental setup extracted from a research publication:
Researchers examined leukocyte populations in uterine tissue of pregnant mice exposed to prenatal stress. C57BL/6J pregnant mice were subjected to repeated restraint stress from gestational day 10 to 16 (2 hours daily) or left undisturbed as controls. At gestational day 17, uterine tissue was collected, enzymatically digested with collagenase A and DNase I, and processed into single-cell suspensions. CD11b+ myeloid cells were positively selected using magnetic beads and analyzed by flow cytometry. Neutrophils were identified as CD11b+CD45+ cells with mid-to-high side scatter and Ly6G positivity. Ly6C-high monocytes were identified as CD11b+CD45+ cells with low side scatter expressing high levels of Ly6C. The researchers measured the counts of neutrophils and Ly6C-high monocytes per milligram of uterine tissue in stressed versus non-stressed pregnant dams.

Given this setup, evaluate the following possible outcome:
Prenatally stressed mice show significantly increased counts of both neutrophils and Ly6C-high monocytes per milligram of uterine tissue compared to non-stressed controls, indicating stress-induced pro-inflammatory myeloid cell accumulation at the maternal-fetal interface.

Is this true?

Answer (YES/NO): NO